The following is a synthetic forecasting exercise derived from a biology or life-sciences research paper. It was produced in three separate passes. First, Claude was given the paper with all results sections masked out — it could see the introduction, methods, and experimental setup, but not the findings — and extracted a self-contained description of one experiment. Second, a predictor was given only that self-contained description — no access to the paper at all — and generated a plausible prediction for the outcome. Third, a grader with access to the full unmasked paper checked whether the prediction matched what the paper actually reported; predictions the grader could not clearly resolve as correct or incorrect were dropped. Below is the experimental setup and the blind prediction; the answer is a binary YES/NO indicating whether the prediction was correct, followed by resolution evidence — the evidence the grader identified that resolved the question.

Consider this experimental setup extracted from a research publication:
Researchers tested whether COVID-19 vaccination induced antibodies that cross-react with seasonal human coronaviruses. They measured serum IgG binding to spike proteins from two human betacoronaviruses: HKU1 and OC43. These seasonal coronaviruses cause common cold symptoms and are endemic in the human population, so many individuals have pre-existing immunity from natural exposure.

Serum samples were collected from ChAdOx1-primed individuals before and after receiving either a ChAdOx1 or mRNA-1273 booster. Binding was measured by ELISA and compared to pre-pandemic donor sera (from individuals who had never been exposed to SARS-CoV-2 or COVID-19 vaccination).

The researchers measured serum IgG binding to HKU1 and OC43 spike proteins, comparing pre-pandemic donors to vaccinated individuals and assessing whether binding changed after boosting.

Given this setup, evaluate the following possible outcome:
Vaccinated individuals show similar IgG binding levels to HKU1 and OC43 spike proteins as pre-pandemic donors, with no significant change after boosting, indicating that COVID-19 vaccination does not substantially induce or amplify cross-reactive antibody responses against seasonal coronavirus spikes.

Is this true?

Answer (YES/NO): NO